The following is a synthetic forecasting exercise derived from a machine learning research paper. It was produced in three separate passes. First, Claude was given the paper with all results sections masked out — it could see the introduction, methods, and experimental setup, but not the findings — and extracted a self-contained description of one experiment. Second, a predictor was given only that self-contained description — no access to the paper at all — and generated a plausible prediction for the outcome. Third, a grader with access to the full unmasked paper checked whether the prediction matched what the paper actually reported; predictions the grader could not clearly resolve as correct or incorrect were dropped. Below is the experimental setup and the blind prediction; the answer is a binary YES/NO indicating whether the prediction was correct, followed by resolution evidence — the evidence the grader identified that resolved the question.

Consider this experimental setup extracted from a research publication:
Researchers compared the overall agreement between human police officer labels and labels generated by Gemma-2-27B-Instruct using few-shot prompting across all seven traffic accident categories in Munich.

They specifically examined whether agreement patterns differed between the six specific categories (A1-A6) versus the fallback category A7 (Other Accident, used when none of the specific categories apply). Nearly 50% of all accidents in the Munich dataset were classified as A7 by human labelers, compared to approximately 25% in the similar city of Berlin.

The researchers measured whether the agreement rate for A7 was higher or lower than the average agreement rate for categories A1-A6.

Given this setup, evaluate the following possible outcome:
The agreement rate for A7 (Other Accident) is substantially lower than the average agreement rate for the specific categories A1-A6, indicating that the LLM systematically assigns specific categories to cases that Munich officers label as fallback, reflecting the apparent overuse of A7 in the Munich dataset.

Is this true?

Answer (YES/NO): YES